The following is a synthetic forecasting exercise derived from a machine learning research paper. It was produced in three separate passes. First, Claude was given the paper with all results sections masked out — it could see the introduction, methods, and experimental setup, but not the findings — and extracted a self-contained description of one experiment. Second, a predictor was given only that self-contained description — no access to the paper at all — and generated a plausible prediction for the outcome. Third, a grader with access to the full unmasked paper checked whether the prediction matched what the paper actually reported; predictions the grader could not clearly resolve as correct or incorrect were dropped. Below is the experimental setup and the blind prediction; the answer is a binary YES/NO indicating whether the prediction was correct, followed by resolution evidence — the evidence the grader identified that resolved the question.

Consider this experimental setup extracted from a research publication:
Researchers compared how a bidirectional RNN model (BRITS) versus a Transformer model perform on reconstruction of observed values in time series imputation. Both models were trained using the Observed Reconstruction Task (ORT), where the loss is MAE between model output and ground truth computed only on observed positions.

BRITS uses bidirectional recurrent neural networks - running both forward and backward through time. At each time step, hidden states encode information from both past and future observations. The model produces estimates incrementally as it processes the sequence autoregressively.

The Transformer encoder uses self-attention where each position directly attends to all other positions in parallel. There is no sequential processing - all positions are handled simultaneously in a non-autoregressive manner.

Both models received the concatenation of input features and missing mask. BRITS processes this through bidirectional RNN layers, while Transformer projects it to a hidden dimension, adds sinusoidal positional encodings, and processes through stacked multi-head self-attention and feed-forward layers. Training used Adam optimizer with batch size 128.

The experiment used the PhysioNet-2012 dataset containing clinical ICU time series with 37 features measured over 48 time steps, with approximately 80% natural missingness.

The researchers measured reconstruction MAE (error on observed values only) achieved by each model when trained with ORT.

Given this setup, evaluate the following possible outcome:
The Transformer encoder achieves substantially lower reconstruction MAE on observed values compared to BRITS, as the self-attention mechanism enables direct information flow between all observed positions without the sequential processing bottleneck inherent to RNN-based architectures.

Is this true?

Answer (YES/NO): YES